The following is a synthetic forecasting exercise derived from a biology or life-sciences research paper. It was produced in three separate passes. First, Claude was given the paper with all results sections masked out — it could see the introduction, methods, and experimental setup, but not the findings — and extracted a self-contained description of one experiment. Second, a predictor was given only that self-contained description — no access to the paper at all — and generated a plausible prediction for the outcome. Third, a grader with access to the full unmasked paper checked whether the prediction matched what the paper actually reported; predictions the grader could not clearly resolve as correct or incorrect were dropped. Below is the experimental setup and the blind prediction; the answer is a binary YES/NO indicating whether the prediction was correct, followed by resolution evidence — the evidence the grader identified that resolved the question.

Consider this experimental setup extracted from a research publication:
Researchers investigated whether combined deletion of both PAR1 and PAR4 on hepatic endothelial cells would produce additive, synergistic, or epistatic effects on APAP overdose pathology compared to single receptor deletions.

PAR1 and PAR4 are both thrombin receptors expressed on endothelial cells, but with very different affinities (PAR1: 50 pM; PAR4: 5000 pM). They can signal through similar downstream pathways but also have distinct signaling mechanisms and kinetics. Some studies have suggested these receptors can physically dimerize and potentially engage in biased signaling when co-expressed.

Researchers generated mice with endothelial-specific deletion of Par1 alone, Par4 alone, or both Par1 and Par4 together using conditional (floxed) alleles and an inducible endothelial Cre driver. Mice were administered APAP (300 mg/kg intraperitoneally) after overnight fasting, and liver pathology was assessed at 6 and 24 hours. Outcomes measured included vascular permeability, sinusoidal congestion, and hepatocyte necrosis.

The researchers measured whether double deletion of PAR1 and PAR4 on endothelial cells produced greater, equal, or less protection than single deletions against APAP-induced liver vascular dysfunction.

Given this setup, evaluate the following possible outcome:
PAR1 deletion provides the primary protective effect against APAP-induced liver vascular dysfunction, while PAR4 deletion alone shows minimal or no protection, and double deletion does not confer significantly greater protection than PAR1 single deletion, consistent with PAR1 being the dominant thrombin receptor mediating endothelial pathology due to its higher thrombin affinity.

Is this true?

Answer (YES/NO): NO